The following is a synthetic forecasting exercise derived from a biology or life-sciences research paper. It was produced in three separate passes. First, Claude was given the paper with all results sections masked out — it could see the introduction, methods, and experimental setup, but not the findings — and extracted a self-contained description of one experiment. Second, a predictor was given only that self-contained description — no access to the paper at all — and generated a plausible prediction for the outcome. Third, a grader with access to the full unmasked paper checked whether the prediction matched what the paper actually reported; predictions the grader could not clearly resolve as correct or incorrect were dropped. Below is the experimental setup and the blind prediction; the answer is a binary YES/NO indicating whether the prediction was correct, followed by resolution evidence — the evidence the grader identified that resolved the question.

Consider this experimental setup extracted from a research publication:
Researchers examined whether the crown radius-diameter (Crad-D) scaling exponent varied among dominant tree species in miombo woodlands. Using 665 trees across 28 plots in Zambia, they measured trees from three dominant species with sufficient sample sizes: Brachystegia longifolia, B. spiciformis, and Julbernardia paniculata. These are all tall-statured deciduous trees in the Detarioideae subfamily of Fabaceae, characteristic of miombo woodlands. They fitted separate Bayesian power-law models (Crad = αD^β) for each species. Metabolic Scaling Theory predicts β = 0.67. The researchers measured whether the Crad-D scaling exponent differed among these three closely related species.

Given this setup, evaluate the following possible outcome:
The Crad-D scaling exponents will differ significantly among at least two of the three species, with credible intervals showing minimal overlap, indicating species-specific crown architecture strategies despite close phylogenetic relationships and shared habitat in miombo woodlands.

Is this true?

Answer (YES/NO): YES